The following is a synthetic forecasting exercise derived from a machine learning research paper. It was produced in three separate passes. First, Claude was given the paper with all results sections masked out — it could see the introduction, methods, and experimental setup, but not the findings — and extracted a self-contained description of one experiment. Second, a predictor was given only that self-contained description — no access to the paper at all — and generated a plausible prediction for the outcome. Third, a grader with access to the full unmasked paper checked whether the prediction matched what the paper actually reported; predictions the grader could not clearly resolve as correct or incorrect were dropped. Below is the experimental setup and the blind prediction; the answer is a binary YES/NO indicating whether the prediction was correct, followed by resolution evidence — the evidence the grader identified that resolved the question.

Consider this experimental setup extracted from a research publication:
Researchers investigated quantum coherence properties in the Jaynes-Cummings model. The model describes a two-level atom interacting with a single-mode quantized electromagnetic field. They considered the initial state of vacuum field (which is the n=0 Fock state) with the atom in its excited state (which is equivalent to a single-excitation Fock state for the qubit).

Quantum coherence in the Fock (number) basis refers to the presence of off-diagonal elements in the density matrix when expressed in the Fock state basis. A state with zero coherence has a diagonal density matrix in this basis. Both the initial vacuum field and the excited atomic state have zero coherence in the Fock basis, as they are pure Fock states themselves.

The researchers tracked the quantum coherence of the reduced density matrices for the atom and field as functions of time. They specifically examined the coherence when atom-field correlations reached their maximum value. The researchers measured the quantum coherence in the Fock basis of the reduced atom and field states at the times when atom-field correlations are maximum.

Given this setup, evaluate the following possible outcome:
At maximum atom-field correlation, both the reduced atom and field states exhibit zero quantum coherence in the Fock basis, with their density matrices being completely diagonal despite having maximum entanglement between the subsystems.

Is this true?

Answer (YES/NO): YES